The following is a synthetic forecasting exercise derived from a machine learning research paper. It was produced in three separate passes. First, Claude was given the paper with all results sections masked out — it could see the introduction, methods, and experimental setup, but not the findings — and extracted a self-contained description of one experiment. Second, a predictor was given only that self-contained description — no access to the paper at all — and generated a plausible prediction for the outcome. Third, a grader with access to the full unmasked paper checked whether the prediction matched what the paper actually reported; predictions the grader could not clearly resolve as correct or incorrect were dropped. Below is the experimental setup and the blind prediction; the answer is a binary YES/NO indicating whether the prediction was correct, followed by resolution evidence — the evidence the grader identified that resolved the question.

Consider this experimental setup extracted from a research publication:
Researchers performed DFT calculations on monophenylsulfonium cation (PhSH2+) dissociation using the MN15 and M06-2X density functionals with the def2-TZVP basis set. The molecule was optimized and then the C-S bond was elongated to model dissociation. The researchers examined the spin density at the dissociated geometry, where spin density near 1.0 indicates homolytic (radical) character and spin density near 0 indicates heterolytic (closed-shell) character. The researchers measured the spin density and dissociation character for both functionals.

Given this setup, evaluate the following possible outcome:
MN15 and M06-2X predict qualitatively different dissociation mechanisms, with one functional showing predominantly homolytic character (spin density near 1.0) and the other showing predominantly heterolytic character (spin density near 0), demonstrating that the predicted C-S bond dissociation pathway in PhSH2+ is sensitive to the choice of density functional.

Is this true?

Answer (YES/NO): NO